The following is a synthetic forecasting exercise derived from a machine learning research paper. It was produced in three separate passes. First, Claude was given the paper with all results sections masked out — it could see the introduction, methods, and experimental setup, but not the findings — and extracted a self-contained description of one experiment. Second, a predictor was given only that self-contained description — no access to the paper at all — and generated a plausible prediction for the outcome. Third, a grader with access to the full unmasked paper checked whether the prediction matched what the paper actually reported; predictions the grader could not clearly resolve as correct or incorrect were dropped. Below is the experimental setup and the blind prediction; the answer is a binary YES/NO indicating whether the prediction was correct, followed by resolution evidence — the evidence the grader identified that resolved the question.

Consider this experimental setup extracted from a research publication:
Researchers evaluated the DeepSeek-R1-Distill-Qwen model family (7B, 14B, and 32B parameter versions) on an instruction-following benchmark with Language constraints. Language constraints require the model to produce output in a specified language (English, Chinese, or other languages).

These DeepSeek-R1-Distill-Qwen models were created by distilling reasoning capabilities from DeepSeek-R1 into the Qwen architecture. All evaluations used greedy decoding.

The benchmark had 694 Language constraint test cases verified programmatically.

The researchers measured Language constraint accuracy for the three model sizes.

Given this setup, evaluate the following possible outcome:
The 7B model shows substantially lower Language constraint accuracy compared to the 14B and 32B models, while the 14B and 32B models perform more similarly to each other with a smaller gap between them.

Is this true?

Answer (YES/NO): NO